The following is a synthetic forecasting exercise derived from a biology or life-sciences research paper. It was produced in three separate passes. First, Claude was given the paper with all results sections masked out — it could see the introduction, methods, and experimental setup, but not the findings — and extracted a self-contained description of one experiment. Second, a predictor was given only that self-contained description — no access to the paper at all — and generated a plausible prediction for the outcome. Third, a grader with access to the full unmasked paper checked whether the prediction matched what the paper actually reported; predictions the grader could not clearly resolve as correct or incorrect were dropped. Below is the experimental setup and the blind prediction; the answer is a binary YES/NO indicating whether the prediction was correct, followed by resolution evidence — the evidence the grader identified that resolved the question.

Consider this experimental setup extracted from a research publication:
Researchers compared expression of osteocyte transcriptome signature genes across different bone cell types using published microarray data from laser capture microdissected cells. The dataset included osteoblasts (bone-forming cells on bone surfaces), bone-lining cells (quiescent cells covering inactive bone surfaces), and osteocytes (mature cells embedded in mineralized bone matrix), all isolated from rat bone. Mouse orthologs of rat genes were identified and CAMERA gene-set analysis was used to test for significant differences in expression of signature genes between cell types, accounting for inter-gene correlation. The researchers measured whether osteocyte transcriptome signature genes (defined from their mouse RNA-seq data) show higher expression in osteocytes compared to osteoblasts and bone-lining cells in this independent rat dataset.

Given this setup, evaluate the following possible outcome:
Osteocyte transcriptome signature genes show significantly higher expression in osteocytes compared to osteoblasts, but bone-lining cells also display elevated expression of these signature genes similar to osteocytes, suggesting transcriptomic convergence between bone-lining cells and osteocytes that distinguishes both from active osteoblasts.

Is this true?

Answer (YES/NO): NO